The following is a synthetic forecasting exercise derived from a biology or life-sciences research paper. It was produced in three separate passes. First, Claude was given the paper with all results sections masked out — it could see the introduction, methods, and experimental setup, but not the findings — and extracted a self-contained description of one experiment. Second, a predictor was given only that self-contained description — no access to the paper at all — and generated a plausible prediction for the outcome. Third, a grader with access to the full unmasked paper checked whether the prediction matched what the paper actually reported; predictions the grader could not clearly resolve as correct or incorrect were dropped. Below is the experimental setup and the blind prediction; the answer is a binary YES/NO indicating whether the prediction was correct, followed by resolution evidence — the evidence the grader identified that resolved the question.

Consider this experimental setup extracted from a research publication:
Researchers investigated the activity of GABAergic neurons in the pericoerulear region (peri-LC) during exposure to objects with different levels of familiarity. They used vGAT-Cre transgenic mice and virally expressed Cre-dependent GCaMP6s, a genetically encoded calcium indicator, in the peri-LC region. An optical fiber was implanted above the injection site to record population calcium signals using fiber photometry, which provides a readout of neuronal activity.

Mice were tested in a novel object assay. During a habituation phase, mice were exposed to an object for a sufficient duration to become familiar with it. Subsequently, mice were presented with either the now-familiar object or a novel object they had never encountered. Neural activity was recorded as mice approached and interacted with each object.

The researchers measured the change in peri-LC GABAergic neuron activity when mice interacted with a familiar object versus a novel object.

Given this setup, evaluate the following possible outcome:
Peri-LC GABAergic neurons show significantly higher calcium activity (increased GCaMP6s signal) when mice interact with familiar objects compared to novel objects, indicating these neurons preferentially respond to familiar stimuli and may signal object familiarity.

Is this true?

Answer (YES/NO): NO